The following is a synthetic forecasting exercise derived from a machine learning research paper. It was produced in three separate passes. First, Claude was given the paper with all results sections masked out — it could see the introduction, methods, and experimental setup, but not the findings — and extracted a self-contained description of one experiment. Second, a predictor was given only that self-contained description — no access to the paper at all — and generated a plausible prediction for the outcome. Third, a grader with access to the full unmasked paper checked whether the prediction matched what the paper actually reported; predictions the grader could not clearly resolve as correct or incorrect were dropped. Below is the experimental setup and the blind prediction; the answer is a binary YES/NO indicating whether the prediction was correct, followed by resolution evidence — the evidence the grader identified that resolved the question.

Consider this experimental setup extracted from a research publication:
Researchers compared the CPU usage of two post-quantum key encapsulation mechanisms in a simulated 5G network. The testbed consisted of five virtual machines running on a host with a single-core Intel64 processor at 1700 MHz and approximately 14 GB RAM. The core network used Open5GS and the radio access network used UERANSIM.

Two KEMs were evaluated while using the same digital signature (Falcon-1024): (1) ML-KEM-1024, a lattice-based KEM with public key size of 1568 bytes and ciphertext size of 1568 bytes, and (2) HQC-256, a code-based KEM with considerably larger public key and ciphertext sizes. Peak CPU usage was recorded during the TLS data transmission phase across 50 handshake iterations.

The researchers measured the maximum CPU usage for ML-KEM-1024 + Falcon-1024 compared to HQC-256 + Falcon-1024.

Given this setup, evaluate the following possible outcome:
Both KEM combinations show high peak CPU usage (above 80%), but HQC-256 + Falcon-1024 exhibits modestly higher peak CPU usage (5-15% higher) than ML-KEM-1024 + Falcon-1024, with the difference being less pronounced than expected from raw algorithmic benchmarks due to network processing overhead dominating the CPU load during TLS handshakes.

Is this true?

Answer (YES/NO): NO